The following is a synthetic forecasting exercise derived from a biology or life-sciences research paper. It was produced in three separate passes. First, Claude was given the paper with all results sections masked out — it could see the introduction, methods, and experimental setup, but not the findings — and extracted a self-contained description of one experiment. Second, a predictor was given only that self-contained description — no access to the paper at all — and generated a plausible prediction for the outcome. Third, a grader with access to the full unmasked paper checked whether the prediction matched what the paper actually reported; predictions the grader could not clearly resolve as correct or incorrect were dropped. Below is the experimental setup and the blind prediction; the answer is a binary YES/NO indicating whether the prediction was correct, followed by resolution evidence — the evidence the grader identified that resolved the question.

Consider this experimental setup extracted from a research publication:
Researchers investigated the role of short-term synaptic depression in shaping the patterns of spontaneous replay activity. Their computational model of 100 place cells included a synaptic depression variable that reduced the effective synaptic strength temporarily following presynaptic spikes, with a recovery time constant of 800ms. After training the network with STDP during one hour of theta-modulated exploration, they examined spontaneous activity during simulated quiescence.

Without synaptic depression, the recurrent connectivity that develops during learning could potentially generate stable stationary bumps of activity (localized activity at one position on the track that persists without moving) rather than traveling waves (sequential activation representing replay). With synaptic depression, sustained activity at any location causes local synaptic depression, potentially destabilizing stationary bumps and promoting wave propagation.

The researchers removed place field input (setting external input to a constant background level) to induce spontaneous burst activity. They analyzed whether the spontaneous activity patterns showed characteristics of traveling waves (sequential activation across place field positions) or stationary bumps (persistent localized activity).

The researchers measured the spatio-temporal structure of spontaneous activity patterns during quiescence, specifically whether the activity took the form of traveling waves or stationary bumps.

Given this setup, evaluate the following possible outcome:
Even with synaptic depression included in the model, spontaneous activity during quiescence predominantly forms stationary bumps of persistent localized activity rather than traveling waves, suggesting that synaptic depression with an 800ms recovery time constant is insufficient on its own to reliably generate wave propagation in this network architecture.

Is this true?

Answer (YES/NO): NO